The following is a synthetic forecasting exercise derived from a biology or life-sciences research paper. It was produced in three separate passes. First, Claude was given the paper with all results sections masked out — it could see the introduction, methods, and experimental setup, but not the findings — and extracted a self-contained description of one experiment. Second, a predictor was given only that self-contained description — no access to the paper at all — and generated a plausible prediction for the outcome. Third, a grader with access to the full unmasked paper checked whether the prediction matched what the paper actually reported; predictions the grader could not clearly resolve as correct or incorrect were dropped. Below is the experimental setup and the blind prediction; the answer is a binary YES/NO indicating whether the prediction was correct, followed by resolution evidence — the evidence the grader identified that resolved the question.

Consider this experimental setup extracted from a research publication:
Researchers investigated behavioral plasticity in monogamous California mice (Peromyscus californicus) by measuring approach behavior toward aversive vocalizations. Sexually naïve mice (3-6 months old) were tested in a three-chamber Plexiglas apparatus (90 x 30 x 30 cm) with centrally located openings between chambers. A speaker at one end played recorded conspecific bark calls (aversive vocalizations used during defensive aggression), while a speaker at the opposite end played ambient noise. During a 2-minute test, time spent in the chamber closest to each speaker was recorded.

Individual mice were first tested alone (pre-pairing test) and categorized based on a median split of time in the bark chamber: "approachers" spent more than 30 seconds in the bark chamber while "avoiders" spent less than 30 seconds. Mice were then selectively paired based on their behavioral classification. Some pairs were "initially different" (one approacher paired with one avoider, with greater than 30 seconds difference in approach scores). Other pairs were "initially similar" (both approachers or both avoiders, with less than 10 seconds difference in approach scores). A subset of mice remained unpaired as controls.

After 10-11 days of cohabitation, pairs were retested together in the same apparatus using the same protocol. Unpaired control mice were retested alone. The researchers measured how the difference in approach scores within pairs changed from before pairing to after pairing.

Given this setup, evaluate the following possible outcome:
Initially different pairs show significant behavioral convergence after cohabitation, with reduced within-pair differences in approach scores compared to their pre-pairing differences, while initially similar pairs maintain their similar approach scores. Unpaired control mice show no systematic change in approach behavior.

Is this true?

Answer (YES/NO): YES